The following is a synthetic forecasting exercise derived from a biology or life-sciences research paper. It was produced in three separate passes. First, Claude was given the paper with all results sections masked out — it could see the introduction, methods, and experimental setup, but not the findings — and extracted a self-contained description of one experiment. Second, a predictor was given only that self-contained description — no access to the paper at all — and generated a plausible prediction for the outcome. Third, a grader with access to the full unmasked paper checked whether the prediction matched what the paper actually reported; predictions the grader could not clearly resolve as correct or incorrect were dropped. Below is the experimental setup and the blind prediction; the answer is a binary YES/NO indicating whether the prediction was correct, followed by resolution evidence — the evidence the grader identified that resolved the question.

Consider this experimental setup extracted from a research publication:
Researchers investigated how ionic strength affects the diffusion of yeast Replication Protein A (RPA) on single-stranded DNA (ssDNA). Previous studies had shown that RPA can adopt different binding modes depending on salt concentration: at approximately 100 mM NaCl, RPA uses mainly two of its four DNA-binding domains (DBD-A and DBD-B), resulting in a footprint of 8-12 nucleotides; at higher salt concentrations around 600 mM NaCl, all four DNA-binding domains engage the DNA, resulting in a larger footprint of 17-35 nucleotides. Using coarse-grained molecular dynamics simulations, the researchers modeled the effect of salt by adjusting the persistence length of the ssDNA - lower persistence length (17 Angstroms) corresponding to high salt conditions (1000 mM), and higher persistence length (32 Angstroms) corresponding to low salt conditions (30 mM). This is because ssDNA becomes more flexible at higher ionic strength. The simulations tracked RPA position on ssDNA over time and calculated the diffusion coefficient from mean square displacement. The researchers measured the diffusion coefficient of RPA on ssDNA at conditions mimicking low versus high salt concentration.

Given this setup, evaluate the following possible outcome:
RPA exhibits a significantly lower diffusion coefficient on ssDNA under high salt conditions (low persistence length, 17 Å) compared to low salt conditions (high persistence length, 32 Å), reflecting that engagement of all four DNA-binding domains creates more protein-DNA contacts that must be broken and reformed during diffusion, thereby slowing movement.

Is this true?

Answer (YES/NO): YES